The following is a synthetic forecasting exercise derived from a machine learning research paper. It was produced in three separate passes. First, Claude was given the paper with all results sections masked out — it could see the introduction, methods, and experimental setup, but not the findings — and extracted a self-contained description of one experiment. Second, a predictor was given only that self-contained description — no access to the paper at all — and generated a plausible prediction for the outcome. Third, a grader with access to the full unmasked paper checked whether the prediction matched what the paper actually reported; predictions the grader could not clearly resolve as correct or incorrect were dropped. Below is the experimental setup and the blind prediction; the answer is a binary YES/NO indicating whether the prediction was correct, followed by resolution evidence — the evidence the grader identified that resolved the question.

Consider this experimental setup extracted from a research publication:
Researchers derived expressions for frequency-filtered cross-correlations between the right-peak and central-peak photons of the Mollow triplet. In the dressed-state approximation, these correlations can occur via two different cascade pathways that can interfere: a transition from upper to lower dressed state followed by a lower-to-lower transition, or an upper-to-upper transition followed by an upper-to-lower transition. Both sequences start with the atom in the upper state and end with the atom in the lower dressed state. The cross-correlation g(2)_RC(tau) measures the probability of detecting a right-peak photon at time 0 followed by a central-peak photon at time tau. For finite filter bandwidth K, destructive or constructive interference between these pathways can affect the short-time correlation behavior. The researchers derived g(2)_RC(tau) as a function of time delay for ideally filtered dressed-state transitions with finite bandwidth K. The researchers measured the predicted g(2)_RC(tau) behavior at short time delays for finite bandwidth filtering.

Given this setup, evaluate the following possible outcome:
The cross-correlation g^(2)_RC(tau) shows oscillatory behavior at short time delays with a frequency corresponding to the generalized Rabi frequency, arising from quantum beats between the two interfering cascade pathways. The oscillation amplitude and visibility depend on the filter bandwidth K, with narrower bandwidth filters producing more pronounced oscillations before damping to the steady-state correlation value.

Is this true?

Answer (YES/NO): NO